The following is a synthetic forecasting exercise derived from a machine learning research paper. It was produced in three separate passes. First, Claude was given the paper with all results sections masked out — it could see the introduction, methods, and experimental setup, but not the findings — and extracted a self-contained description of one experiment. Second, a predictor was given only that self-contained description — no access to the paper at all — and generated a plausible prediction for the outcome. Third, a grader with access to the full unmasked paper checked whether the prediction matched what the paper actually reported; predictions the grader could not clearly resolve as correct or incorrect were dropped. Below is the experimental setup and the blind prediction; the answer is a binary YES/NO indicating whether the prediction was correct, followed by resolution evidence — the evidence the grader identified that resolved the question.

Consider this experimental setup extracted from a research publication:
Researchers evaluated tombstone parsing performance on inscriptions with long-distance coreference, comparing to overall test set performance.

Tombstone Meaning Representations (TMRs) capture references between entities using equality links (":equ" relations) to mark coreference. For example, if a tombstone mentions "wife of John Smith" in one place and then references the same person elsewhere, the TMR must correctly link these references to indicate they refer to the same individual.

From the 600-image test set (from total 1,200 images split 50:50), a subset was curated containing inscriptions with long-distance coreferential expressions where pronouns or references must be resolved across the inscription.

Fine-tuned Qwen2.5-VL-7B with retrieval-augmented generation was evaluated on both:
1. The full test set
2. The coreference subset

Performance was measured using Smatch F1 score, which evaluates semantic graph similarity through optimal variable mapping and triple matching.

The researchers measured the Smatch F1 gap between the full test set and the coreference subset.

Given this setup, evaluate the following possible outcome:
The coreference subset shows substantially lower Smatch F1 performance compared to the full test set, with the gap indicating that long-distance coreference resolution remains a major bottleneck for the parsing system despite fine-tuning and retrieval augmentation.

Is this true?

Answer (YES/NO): NO